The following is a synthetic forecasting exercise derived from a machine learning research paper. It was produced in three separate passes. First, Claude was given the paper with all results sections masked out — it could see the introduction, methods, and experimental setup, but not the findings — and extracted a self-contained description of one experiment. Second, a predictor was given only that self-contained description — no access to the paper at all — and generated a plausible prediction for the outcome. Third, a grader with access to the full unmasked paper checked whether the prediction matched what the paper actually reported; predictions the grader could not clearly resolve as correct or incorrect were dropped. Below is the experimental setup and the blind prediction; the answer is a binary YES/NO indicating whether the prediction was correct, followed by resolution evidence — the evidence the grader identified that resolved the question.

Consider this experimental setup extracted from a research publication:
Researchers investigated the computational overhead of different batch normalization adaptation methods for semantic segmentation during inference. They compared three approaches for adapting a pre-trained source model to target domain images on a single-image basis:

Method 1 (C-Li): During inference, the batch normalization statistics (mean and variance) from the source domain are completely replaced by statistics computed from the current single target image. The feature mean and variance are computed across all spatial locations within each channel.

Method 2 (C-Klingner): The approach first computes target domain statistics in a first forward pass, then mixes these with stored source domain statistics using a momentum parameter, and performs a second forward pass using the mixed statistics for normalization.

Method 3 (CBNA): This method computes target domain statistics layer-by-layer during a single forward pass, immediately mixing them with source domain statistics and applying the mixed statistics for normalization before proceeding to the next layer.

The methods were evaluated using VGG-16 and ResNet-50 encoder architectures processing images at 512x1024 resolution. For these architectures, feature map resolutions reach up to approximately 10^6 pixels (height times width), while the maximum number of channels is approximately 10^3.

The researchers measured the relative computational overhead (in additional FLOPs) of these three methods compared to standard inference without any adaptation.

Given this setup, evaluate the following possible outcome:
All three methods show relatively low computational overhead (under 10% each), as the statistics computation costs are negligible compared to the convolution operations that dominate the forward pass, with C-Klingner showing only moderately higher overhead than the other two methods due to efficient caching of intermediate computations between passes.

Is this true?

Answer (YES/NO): NO